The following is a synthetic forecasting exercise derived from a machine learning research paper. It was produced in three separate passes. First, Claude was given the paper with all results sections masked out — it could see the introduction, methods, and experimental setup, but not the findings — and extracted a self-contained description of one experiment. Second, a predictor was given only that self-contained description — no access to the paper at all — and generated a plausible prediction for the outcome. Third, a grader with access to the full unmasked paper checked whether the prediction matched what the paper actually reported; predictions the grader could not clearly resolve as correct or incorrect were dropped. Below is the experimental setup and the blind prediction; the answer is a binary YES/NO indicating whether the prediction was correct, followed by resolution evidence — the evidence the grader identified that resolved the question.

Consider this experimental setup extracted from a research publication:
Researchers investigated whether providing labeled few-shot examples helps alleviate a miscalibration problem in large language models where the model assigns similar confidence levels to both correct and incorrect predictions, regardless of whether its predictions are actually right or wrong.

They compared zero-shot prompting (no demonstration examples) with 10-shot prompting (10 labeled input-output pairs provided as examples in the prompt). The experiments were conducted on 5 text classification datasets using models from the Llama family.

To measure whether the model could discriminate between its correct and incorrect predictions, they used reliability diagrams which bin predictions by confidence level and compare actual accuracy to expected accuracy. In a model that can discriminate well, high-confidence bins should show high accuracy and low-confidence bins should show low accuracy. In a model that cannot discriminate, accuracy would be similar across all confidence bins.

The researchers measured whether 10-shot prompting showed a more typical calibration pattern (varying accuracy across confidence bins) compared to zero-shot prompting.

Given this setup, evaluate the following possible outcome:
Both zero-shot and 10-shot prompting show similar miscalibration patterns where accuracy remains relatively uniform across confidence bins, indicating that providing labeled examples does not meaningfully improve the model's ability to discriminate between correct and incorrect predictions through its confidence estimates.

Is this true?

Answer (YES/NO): YES